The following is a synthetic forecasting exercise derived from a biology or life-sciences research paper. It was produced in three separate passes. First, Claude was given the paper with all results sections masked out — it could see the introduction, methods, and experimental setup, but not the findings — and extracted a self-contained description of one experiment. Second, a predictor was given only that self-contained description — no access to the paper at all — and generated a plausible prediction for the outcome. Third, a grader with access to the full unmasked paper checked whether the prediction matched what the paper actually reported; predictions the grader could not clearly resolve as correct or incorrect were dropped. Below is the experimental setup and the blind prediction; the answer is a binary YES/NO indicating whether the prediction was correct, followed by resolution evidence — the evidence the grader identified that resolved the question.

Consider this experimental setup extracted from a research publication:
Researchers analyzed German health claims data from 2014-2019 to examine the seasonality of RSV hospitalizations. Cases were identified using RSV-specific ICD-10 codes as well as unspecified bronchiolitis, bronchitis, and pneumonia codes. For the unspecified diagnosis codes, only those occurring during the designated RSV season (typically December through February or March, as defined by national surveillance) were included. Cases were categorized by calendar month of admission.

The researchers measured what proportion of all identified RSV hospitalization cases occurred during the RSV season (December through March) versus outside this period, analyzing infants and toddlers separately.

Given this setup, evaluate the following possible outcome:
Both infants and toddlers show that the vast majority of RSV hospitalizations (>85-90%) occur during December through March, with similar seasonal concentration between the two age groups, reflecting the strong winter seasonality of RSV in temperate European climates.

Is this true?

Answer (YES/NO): NO